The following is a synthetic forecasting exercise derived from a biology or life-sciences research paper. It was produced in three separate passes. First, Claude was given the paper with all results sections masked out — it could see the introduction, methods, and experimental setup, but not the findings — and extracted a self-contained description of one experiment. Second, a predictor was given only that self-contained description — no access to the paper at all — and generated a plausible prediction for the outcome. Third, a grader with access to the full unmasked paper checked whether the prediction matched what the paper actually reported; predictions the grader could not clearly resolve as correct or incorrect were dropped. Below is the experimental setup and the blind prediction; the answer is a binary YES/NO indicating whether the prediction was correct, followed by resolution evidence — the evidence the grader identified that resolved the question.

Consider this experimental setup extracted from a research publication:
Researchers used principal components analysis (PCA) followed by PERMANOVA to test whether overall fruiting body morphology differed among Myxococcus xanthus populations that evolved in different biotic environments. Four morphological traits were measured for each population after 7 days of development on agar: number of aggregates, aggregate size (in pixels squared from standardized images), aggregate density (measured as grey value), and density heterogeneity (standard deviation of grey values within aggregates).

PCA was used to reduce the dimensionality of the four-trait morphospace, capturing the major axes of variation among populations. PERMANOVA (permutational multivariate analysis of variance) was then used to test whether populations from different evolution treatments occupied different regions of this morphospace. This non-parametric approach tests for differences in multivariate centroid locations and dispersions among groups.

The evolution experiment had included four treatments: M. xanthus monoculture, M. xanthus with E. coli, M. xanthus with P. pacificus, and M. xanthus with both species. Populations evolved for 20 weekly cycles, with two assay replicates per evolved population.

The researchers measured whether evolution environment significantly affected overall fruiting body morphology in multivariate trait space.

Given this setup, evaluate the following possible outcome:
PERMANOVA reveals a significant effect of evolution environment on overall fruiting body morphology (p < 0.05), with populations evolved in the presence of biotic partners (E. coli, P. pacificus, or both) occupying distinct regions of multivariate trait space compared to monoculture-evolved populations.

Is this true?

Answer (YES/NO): YES